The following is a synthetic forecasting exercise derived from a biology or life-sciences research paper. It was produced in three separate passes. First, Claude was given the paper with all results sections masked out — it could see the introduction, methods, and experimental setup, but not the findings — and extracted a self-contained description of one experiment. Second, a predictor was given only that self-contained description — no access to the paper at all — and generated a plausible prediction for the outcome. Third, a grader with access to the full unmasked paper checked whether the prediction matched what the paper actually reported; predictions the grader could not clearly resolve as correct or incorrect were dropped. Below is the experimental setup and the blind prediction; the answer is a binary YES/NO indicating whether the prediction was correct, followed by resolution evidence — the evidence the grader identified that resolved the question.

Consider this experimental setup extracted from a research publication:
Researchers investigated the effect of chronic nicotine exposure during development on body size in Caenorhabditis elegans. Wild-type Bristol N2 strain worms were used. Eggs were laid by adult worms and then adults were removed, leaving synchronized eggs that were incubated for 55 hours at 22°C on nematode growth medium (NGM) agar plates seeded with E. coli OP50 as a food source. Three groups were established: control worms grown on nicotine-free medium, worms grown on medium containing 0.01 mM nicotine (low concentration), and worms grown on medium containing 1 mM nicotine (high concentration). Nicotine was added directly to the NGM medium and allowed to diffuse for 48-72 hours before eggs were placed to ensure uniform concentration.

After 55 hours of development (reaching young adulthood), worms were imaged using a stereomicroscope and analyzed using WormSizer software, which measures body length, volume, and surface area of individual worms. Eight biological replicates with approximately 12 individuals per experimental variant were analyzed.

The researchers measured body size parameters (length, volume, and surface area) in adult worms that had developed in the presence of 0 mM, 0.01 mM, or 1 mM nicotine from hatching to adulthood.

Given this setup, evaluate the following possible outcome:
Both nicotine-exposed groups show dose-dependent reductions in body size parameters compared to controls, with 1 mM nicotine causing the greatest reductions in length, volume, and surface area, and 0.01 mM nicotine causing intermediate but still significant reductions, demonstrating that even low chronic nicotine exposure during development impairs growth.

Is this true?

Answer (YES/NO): NO